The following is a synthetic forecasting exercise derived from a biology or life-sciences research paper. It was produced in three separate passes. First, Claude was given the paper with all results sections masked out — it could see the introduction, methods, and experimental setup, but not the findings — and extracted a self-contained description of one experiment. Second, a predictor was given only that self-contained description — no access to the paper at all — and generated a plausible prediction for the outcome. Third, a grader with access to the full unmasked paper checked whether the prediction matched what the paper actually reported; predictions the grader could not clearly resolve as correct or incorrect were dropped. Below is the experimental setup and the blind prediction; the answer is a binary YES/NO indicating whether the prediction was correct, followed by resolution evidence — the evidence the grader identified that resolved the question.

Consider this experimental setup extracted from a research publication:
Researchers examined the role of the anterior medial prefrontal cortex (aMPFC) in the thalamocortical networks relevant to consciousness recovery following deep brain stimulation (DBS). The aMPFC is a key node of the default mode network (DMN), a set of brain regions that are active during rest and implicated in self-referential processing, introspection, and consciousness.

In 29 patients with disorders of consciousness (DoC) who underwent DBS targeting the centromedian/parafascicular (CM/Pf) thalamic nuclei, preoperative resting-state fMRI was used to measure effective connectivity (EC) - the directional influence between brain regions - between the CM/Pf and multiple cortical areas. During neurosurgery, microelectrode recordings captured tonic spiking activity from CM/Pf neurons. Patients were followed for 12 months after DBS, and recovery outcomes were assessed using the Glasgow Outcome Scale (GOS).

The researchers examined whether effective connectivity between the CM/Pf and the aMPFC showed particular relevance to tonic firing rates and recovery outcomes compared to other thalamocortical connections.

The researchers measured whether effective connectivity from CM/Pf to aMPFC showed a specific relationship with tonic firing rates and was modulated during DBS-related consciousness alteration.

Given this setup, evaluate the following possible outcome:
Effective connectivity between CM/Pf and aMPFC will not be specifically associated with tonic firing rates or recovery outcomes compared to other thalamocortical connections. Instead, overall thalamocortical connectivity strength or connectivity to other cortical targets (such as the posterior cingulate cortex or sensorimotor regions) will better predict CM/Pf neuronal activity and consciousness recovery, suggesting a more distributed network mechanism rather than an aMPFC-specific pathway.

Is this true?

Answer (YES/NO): NO